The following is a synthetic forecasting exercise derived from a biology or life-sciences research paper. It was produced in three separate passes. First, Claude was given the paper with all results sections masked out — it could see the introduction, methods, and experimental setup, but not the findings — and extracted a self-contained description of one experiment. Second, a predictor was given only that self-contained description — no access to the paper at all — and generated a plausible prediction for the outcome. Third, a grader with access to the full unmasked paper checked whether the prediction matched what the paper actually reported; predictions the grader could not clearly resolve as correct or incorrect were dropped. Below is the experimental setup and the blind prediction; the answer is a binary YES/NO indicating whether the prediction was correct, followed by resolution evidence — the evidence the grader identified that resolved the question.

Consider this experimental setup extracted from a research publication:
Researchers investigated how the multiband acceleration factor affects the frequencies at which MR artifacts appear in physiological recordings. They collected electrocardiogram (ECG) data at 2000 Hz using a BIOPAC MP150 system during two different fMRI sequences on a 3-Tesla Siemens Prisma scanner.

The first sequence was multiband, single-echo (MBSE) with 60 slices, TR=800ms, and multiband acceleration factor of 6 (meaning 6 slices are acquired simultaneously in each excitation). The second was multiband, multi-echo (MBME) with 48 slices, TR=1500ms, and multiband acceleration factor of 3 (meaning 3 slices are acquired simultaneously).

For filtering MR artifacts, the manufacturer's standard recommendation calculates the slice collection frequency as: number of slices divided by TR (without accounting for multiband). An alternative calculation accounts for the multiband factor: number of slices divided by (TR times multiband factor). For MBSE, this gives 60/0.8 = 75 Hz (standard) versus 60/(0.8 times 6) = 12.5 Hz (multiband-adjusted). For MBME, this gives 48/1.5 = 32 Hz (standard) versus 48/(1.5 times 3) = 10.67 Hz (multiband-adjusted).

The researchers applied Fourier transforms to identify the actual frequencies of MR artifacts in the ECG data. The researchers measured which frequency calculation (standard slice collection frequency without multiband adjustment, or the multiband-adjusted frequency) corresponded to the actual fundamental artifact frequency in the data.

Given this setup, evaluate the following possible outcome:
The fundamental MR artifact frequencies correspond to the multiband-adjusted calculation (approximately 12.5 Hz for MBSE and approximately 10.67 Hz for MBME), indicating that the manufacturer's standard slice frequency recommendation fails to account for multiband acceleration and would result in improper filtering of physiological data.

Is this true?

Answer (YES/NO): YES